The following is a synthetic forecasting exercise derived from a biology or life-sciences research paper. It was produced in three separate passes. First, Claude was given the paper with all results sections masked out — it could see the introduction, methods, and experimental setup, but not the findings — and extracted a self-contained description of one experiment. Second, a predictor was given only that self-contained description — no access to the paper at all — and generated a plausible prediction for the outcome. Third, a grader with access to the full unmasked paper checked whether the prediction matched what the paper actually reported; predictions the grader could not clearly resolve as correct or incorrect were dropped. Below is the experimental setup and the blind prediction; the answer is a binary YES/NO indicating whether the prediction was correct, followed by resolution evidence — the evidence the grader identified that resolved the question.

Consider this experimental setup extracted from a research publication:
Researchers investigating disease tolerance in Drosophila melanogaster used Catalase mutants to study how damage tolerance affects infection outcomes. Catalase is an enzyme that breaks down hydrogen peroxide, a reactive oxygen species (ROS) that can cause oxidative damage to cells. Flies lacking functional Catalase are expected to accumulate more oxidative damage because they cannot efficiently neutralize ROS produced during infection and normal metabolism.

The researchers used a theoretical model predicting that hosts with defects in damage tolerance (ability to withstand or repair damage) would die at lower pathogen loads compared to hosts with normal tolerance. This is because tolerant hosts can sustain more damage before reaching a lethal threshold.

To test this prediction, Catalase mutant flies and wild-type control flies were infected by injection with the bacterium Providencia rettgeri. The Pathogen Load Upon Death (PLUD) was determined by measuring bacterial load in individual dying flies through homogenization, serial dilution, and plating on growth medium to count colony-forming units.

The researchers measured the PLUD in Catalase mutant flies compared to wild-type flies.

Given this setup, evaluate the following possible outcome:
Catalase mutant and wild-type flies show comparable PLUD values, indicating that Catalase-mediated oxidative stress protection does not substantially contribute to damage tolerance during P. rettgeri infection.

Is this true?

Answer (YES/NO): NO